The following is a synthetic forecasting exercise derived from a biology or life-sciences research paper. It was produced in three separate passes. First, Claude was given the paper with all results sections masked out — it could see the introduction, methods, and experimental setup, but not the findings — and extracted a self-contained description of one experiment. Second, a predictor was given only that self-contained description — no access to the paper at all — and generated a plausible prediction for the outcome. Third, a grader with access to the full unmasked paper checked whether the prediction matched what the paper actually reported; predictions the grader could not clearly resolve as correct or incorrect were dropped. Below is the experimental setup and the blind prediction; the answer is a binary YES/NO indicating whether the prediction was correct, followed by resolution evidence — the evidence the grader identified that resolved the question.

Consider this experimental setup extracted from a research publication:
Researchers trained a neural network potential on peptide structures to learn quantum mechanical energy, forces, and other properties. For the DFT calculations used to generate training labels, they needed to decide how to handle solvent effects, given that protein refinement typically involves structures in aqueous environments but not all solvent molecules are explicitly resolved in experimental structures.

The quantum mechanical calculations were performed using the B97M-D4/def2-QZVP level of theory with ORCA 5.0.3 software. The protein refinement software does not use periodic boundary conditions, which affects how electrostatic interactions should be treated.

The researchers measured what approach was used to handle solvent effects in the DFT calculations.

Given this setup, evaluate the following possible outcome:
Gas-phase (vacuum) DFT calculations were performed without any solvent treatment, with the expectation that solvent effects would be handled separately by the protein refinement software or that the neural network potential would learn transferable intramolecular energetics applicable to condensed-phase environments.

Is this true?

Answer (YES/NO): NO